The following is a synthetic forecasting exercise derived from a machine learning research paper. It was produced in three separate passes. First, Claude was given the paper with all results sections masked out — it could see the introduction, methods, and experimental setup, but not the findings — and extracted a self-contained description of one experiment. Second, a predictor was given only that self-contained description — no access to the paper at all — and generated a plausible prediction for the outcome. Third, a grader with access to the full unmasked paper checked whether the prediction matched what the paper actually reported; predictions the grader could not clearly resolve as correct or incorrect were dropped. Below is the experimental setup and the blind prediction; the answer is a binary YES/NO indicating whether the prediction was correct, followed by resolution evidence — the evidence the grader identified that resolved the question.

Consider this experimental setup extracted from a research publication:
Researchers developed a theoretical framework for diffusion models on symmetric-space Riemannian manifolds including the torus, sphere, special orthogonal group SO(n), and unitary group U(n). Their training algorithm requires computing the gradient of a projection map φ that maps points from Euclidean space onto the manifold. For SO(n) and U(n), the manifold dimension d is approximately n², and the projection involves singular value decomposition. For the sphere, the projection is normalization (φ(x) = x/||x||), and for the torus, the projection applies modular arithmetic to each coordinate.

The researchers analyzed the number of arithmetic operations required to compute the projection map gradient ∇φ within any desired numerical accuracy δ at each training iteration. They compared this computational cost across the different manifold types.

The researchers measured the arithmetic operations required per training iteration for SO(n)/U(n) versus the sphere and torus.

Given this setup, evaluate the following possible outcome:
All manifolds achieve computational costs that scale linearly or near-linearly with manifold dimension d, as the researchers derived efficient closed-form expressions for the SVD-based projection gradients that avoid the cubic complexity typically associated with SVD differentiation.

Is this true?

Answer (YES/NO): YES